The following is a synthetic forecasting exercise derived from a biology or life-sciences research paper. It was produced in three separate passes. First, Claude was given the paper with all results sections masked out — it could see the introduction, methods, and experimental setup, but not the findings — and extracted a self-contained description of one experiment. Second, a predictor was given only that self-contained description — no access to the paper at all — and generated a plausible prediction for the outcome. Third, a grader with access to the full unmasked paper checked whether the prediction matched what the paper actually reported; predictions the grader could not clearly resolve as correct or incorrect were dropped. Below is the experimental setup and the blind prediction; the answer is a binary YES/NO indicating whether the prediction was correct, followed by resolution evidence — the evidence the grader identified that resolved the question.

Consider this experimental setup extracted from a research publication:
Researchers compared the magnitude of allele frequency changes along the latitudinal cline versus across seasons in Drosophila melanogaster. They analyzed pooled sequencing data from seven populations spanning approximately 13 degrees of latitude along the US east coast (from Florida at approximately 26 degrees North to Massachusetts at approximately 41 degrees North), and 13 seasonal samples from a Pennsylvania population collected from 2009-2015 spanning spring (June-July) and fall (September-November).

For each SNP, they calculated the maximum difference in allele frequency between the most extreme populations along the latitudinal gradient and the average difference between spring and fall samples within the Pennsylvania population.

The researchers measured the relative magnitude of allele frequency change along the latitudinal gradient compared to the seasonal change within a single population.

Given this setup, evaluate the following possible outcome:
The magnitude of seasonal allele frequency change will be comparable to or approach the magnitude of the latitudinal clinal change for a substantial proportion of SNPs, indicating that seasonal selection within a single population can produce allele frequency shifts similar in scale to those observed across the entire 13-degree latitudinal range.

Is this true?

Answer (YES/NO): NO